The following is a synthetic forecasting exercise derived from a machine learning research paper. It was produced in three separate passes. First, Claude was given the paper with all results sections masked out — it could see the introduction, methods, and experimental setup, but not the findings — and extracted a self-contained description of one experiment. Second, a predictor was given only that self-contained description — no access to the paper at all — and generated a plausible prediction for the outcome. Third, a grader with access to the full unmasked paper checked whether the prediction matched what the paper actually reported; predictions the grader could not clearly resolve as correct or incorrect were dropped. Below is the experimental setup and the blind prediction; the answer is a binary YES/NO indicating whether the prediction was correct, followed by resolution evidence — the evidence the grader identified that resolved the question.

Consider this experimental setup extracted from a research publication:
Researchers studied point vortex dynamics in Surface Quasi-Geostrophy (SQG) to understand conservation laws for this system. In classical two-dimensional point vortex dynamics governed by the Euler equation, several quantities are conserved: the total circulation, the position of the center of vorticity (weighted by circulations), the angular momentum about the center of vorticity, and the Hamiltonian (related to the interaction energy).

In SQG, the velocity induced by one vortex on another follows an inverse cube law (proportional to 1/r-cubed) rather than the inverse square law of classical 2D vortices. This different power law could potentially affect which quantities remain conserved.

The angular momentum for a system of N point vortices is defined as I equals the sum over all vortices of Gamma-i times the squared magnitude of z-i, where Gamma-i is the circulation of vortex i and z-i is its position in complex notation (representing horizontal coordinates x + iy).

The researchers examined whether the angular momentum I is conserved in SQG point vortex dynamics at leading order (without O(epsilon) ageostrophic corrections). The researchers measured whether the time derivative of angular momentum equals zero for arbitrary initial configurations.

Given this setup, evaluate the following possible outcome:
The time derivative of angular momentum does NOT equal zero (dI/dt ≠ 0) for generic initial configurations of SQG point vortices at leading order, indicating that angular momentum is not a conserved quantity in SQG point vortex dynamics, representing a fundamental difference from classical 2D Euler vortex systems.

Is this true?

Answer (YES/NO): NO